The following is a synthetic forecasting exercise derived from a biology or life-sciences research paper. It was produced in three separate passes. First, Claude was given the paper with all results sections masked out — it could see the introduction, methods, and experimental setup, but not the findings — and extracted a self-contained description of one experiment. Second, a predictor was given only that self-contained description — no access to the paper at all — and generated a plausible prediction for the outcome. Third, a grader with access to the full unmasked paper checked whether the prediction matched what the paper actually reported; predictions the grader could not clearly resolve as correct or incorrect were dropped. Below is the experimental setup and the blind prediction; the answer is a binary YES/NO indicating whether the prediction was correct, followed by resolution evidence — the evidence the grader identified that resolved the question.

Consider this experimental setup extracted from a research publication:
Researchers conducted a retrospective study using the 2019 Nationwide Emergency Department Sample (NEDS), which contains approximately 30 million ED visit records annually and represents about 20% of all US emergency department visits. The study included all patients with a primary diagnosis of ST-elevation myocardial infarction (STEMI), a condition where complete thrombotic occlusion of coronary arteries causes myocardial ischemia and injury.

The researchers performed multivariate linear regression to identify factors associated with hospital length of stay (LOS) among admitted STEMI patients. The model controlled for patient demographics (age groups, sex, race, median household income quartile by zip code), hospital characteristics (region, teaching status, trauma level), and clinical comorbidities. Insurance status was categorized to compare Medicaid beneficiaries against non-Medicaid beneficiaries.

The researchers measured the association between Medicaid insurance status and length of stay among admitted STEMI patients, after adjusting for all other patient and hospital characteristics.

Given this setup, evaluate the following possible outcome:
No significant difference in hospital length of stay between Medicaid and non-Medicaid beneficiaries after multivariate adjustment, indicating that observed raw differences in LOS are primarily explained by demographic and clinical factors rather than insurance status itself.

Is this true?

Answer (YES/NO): NO